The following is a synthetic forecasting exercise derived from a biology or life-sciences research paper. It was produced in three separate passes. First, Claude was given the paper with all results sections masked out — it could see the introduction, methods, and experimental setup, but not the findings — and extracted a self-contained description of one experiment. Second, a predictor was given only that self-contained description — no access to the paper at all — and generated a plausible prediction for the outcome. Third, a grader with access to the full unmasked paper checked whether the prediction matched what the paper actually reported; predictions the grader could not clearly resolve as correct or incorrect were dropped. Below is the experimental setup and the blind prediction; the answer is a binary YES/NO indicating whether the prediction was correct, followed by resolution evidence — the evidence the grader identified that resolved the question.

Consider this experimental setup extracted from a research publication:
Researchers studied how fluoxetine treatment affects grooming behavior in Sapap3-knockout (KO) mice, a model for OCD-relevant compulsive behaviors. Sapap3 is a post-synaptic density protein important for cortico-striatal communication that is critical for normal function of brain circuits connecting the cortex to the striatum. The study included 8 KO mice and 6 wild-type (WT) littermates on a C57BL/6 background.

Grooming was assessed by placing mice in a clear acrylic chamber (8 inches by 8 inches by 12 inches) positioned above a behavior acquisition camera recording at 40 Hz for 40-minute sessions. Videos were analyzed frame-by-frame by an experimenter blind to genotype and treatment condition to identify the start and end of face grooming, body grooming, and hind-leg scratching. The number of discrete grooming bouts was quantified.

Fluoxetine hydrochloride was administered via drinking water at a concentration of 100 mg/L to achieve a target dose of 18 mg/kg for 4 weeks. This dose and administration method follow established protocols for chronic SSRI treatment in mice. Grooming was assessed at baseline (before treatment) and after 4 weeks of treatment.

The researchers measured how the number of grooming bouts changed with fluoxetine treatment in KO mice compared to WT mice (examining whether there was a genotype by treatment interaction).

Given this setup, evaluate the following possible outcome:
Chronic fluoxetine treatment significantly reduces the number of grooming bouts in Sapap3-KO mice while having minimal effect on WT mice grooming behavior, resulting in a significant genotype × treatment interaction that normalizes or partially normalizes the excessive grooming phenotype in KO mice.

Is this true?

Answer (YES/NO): YES